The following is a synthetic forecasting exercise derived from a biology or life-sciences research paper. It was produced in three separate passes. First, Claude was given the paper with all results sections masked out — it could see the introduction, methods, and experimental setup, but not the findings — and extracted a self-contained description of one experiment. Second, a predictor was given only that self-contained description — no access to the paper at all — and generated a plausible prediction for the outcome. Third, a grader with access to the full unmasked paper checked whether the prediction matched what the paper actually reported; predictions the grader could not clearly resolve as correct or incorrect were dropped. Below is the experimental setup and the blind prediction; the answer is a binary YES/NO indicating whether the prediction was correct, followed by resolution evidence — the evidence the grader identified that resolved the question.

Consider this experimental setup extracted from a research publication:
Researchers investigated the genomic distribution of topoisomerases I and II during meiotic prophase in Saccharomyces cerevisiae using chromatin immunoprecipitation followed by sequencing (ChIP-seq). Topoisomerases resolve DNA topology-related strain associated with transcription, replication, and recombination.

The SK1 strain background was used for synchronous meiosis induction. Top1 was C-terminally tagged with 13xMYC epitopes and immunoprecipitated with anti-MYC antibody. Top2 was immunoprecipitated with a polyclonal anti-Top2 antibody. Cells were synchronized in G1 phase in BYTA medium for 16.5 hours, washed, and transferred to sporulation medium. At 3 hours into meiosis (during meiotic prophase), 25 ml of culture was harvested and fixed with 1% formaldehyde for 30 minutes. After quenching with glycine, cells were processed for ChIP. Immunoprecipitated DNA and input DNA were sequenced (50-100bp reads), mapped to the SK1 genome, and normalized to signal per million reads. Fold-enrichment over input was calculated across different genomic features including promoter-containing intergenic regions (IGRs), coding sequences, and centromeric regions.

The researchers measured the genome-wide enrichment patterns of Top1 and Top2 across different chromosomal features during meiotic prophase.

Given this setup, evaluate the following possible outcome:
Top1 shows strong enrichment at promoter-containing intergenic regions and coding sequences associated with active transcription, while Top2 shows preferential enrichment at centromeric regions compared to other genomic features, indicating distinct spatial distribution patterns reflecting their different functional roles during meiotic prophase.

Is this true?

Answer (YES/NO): NO